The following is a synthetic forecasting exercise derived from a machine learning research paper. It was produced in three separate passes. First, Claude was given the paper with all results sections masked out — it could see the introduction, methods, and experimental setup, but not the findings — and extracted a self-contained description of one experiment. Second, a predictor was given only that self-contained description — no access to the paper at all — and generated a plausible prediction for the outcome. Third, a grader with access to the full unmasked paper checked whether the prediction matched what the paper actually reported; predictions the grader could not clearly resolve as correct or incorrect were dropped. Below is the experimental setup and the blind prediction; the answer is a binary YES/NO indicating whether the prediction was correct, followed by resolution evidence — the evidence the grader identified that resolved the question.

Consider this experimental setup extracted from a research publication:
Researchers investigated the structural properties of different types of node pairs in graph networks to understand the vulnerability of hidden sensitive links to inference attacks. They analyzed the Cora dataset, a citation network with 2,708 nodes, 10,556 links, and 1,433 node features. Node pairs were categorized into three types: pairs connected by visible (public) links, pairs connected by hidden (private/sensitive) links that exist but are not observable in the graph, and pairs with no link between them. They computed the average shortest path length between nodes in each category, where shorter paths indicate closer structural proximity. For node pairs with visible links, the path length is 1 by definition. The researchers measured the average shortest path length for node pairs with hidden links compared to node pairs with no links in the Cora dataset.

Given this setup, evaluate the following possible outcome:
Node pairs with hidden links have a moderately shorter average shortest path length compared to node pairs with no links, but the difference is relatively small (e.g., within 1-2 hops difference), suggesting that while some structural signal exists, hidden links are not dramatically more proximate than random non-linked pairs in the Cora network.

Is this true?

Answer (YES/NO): NO